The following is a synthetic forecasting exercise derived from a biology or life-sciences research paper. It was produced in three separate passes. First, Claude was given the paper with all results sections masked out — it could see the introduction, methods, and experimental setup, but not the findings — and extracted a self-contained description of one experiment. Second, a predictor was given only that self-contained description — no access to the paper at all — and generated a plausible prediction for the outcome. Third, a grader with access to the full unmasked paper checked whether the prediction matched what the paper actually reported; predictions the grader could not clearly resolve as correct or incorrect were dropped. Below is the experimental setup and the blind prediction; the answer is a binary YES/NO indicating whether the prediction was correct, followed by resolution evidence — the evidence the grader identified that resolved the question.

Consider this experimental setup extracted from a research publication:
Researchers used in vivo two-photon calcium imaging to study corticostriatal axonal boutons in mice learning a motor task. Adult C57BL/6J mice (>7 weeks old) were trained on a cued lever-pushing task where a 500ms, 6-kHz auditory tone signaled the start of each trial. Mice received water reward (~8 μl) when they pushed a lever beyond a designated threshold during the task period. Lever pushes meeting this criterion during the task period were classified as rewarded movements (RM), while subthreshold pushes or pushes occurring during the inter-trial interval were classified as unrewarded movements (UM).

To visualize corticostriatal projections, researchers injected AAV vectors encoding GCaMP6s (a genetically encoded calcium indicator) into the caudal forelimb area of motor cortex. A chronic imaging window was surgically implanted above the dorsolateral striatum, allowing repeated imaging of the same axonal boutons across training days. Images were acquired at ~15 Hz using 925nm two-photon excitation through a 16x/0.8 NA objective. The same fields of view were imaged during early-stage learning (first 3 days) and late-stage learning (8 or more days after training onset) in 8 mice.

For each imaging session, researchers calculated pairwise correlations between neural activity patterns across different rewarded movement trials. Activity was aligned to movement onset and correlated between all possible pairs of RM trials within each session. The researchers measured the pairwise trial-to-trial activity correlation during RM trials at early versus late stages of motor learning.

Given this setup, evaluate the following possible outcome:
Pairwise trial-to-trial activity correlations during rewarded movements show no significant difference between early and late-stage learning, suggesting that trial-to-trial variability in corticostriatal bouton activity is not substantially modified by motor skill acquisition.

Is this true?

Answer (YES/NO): NO